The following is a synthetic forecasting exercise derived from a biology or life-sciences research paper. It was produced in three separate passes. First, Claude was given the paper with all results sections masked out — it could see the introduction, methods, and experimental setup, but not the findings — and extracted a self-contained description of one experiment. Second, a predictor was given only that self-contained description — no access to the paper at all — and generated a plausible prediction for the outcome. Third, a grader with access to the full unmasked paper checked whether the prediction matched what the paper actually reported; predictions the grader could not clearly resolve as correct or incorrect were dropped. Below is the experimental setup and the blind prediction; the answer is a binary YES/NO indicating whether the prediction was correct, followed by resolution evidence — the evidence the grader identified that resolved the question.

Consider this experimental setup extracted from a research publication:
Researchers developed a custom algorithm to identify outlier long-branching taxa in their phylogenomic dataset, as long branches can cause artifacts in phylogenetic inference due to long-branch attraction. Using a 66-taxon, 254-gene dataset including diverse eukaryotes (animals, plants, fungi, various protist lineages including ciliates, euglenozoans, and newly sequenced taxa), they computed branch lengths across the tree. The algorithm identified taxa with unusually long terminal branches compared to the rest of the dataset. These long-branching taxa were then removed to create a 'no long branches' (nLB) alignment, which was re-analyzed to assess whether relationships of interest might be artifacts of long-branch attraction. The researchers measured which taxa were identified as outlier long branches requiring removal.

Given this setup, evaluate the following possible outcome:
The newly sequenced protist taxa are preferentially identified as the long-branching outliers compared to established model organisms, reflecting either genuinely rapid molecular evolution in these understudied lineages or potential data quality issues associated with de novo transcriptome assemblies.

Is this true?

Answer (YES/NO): NO